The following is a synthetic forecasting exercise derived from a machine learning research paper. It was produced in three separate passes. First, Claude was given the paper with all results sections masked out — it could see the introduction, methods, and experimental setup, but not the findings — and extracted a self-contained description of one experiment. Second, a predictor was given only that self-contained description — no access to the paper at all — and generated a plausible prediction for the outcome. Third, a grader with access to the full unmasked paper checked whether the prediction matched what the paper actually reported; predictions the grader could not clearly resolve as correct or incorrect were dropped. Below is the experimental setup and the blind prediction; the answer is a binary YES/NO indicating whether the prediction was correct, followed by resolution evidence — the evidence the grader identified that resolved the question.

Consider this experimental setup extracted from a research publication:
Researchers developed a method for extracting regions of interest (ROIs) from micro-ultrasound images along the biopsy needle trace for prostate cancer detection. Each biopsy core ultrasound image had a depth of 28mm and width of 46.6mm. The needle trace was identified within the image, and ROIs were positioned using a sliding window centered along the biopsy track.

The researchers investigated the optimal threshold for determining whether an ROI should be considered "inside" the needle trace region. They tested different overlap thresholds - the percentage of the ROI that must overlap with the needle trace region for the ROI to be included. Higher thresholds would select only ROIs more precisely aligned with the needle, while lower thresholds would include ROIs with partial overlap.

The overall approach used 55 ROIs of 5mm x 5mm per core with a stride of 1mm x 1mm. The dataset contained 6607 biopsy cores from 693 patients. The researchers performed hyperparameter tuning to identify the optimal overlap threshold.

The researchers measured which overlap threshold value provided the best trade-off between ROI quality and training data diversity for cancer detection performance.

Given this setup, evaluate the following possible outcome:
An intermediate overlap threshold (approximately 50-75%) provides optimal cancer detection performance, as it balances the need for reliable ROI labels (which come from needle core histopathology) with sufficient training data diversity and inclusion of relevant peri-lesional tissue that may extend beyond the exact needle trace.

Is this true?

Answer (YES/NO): YES